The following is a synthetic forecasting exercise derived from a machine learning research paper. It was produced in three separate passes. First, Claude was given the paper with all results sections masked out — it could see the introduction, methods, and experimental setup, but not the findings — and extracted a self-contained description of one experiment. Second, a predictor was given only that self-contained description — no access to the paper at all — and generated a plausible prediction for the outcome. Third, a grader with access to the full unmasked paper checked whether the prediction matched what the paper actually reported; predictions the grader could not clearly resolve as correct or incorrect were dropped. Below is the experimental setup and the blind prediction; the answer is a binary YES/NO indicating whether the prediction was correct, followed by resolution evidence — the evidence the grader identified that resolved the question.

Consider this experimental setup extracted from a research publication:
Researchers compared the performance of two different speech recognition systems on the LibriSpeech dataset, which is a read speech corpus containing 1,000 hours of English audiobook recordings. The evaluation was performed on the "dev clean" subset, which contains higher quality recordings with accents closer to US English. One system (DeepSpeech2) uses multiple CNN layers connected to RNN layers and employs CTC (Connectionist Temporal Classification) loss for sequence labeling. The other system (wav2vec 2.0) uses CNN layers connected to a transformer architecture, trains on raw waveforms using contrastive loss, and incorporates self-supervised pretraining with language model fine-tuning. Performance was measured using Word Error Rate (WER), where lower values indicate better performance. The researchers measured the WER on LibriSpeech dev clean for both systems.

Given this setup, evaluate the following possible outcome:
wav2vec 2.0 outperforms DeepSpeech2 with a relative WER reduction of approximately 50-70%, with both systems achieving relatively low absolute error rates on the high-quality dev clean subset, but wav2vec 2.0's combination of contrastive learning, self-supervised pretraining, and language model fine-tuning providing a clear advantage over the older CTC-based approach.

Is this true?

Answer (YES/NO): YES